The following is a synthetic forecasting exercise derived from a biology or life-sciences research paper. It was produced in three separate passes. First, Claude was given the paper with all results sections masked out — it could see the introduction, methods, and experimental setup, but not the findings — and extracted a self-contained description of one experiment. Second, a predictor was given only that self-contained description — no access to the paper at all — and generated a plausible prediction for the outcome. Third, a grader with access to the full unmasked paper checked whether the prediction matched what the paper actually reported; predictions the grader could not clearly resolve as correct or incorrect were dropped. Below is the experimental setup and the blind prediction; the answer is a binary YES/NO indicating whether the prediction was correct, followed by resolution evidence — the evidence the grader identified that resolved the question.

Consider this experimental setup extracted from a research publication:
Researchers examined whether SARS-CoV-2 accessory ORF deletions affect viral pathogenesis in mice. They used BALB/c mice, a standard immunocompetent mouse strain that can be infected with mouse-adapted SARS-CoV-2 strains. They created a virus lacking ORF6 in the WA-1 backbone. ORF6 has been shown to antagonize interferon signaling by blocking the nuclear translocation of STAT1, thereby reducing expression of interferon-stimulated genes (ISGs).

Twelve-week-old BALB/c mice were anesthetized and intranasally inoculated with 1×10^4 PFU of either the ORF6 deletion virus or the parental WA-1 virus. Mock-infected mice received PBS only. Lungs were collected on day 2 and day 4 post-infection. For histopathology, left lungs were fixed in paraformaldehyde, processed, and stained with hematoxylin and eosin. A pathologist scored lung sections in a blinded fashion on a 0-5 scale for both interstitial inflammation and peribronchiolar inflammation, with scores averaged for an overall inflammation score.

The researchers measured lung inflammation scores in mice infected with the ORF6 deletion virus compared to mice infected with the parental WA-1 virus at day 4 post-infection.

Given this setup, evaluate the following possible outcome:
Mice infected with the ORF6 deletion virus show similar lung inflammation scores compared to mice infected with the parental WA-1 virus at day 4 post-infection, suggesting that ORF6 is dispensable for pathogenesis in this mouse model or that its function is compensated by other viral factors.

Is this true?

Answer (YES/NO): YES